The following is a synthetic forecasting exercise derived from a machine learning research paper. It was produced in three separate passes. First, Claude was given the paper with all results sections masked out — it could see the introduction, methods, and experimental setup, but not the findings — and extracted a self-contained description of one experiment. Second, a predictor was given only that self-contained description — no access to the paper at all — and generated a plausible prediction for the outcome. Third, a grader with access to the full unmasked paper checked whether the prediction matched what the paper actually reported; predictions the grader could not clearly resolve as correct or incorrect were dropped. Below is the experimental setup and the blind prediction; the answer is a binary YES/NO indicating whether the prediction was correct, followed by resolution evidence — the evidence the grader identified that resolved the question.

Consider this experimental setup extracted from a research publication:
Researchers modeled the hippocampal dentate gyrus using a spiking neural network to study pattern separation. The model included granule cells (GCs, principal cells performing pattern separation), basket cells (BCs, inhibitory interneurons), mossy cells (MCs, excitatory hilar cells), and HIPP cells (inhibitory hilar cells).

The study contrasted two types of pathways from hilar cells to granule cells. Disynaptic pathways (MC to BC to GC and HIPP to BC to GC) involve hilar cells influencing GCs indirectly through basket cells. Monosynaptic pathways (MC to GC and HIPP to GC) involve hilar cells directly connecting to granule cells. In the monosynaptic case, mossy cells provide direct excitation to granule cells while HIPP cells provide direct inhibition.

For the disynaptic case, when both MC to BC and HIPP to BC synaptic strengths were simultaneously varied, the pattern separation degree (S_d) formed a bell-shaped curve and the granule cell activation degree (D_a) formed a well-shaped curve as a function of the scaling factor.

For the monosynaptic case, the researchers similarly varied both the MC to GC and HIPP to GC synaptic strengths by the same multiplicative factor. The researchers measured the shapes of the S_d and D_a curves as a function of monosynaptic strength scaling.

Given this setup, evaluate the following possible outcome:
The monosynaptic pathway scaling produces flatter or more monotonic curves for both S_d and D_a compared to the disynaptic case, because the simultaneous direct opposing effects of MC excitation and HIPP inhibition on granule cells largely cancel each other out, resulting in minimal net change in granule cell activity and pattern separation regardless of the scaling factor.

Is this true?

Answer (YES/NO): NO